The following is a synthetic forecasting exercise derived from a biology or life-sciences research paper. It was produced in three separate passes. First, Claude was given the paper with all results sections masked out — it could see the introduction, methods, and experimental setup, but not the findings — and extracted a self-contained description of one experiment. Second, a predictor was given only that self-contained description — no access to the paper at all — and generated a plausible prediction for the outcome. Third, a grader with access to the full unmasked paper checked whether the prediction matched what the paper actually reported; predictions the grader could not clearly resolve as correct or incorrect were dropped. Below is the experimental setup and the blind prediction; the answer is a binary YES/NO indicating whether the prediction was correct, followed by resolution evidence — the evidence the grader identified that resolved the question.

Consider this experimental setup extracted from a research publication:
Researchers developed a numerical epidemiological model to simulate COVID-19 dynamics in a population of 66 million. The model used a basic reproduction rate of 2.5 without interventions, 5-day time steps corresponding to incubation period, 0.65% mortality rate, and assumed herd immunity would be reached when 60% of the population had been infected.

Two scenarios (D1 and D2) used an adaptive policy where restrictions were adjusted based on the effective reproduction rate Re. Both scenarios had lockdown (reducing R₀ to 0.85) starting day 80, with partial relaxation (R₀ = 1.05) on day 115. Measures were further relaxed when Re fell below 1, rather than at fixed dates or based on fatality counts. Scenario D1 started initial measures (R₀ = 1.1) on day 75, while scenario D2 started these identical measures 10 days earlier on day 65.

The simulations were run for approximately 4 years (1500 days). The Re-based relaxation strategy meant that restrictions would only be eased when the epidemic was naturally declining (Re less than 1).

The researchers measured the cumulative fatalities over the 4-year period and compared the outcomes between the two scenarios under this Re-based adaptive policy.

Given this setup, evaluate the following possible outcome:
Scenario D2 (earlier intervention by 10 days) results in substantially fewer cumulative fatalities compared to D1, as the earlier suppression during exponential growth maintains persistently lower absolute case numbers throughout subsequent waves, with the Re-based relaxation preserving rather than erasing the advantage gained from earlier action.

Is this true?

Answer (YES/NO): NO